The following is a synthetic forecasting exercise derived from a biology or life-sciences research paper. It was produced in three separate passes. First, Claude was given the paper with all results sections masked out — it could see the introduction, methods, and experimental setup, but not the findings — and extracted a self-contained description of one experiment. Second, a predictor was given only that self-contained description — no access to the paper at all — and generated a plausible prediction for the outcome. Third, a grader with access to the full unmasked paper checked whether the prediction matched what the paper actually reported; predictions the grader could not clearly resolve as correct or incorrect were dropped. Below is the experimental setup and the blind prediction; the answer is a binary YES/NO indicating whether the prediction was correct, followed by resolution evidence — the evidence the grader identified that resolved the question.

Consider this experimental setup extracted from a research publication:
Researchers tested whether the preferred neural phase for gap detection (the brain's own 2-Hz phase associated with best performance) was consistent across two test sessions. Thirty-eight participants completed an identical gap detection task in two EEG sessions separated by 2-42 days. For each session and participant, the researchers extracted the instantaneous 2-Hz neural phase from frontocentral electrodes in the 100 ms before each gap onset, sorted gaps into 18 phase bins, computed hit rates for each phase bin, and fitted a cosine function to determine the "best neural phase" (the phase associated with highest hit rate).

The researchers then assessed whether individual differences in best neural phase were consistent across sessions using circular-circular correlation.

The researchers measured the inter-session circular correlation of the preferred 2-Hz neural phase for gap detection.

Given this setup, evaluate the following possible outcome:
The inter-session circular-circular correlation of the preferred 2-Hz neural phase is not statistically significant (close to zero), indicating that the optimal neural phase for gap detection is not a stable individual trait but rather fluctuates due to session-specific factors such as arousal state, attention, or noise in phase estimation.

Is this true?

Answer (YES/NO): YES